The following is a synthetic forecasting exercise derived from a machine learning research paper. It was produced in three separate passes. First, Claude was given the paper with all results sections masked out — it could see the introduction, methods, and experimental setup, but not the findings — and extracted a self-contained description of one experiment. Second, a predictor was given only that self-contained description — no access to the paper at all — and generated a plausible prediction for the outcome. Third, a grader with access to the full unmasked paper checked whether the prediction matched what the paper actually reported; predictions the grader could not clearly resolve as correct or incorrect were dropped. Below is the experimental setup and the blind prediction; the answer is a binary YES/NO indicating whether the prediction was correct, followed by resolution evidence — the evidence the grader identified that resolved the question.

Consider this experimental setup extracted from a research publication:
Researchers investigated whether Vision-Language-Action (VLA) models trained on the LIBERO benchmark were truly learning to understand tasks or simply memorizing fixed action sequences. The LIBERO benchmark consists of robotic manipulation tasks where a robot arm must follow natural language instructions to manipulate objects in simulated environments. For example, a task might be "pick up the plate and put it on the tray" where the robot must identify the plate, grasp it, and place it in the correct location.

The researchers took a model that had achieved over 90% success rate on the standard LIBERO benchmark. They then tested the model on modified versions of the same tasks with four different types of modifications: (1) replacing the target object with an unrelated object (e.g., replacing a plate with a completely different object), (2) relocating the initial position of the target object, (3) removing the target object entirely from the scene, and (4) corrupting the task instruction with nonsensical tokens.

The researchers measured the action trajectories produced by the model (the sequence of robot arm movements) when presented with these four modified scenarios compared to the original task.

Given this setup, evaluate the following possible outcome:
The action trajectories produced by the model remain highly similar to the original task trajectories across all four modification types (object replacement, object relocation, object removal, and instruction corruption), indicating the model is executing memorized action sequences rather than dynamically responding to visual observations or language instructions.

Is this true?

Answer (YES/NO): YES